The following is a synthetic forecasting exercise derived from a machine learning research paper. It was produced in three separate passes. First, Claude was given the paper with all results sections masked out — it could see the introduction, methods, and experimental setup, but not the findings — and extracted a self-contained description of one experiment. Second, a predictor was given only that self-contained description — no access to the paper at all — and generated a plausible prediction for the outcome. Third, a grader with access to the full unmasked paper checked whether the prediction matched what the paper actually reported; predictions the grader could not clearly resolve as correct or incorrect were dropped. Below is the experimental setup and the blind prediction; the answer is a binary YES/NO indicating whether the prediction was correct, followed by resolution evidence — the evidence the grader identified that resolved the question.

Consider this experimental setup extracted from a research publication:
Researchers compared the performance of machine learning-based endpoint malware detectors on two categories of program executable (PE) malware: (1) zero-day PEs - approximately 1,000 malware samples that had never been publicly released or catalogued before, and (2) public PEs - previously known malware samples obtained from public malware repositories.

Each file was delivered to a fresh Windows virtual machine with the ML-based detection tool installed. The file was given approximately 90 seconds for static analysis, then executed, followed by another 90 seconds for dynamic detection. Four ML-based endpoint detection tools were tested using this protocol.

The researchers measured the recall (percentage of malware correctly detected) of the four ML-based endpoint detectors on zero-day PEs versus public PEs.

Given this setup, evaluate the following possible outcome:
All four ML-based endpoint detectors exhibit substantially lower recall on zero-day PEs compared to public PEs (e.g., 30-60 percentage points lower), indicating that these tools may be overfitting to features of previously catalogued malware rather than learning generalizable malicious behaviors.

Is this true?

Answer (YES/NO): NO